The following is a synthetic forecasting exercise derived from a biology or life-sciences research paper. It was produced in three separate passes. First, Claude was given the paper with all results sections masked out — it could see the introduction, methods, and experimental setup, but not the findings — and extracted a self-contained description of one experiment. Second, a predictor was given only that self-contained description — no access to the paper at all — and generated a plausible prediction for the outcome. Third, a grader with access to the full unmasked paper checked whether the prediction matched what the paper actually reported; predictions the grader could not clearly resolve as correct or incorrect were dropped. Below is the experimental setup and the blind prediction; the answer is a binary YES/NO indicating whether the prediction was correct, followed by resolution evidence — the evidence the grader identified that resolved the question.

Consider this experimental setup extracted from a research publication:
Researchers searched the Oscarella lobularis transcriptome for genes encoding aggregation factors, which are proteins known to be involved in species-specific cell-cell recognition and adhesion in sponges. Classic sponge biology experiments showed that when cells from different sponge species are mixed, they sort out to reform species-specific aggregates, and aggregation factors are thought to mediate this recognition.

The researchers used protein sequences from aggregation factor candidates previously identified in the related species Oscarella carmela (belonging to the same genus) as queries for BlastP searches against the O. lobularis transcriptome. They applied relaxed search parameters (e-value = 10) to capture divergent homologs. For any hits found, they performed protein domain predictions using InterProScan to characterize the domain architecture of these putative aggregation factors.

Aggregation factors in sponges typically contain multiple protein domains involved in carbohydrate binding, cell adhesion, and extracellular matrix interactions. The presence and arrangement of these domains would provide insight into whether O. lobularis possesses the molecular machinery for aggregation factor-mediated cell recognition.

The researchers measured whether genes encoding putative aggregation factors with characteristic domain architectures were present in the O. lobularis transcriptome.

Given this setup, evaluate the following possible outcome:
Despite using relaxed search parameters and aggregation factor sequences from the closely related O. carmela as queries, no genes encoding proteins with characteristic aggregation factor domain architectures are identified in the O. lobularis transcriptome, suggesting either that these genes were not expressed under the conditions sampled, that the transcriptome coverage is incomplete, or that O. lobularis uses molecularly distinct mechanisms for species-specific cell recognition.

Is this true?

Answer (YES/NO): NO